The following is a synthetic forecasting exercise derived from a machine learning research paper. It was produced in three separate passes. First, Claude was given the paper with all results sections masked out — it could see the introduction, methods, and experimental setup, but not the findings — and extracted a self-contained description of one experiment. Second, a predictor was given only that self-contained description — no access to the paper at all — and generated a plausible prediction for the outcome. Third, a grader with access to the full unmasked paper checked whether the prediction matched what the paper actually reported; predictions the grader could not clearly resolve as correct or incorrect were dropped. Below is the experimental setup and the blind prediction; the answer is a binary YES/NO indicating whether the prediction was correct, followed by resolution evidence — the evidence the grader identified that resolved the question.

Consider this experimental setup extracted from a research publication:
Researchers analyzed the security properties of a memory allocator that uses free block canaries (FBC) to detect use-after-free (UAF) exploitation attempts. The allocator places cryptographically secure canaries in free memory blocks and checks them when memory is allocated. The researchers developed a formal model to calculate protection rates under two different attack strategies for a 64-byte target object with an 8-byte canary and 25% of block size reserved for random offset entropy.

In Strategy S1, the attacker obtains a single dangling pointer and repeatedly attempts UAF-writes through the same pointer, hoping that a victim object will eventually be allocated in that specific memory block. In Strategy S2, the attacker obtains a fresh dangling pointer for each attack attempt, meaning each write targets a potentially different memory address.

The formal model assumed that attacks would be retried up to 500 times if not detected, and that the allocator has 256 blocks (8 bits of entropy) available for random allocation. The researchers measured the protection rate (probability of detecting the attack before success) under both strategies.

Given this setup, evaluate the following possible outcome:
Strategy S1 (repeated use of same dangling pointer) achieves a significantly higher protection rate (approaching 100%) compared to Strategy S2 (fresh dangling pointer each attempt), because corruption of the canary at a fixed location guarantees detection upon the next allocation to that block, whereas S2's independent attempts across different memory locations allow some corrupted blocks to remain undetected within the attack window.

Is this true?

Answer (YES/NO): NO